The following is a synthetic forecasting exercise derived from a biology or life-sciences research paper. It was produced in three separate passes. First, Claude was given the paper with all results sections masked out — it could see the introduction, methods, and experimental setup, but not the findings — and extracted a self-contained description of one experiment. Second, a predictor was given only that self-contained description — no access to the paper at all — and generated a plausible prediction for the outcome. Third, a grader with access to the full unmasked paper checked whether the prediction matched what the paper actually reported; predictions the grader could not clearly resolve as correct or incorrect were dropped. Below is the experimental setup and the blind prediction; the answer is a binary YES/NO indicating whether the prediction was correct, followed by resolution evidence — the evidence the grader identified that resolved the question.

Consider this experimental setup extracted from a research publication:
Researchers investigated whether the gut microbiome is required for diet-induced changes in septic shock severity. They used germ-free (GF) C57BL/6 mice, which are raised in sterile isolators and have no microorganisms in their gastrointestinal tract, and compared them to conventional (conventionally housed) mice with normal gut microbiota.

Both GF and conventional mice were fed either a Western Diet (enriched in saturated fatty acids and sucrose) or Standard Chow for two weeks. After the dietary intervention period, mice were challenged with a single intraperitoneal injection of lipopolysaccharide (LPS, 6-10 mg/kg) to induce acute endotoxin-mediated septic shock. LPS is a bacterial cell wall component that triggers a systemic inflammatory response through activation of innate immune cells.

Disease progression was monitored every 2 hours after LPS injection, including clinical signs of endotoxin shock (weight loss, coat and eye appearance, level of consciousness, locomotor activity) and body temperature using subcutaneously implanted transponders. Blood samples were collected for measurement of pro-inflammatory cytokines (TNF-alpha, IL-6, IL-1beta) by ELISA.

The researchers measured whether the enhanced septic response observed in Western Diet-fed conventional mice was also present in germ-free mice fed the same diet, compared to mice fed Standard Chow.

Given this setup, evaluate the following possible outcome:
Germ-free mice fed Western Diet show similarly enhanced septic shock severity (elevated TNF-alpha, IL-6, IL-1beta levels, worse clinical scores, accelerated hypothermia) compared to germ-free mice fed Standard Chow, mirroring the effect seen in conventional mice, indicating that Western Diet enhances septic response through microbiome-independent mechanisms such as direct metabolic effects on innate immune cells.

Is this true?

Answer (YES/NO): YES